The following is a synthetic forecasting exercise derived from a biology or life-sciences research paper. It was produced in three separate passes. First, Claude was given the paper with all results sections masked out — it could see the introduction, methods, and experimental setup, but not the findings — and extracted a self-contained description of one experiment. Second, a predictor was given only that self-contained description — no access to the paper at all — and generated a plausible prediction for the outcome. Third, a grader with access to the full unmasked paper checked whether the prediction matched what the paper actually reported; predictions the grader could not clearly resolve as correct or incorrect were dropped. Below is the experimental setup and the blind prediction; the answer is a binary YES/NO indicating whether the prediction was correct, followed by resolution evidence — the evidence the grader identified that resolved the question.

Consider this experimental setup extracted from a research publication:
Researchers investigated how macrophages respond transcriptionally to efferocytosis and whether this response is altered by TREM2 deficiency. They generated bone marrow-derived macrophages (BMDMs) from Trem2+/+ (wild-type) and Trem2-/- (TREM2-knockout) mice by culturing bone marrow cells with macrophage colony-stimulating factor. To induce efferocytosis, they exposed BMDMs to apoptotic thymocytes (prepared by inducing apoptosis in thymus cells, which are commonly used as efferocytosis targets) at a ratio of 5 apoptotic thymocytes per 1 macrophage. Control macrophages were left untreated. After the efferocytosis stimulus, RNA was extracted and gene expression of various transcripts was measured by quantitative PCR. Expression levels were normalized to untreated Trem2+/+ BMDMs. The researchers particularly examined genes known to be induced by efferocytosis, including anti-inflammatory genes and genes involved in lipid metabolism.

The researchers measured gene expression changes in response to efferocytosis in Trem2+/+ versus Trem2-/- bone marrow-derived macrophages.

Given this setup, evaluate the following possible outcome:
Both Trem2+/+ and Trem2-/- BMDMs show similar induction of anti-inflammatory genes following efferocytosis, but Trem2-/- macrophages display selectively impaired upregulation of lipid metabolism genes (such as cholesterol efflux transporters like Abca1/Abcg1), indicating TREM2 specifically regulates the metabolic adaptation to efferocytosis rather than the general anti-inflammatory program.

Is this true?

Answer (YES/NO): NO